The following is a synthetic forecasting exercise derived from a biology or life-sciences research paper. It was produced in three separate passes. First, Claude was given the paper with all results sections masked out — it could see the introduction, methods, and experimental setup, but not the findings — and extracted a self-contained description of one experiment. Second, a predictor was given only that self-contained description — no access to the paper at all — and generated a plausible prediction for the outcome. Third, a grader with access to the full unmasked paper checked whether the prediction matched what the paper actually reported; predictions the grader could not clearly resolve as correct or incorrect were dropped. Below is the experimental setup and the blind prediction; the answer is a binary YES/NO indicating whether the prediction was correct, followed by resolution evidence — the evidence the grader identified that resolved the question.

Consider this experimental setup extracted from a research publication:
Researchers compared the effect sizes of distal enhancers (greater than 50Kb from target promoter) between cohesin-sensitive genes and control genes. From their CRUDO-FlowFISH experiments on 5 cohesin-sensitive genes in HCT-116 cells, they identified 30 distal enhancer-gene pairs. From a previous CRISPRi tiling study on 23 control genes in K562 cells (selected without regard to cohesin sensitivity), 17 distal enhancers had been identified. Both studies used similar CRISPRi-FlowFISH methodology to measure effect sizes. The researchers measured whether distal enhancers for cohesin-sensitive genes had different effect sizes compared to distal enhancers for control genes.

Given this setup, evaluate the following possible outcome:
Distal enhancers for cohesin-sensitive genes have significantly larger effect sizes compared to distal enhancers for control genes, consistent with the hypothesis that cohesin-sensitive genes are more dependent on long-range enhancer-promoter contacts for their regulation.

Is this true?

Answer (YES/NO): YES